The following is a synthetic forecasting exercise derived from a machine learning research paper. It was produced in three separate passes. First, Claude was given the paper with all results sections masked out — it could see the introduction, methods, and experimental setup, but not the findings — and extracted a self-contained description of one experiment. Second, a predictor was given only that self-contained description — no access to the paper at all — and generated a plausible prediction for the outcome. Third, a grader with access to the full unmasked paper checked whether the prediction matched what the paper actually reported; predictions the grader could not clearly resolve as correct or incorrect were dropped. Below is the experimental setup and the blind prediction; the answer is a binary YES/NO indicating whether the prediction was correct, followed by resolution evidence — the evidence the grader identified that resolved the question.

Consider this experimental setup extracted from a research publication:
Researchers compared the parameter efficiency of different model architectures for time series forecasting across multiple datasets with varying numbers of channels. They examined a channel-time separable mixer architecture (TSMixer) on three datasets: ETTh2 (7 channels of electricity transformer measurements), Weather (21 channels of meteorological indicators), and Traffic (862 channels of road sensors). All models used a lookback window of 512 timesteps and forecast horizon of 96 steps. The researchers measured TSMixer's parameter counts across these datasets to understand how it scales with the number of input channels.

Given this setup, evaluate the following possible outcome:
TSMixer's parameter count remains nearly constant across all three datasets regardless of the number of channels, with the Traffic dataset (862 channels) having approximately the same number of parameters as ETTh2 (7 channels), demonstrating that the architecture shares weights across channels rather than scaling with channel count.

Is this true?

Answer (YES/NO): NO